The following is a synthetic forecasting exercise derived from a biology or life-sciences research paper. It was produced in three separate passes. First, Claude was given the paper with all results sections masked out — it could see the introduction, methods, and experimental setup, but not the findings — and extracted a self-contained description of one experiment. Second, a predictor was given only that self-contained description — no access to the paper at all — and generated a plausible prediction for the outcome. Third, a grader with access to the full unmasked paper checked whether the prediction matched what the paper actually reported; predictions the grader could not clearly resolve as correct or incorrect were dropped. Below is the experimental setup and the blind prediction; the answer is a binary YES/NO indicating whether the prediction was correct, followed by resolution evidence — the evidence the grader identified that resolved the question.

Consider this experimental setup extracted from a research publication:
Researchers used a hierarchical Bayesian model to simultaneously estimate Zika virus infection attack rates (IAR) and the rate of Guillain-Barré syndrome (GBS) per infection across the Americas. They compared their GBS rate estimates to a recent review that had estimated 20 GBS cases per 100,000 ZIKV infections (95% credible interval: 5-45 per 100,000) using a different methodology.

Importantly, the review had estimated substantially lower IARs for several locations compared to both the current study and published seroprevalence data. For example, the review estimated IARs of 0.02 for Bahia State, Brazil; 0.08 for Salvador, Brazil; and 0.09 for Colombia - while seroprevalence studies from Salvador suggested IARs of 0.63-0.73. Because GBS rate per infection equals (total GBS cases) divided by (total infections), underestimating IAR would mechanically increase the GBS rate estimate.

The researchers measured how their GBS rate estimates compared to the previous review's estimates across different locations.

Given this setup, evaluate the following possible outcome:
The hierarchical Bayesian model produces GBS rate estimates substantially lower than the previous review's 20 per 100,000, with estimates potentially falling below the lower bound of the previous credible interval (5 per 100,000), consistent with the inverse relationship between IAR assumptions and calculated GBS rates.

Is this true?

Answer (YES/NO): YES